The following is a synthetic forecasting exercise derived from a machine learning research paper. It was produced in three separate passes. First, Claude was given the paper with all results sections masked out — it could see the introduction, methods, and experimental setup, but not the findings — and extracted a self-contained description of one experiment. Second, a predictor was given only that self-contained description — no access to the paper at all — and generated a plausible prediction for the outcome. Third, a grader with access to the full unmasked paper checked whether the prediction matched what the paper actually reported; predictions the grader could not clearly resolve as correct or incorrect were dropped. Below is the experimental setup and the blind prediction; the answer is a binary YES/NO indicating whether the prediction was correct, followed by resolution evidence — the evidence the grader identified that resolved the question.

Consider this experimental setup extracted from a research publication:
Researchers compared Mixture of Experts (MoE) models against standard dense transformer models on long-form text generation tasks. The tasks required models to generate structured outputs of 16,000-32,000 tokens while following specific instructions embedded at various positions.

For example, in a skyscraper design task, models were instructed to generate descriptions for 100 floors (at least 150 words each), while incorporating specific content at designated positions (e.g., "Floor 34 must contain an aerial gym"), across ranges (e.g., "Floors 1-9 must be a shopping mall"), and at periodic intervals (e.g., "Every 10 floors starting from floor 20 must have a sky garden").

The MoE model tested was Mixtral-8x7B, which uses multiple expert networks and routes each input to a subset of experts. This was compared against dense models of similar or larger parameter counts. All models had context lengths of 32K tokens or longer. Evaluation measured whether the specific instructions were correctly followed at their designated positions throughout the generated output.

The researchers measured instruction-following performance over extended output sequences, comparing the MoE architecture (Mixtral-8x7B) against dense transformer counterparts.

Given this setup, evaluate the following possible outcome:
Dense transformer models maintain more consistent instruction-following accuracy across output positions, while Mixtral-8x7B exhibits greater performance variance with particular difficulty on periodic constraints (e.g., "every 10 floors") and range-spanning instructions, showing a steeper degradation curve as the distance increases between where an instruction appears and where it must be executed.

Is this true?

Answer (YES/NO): NO